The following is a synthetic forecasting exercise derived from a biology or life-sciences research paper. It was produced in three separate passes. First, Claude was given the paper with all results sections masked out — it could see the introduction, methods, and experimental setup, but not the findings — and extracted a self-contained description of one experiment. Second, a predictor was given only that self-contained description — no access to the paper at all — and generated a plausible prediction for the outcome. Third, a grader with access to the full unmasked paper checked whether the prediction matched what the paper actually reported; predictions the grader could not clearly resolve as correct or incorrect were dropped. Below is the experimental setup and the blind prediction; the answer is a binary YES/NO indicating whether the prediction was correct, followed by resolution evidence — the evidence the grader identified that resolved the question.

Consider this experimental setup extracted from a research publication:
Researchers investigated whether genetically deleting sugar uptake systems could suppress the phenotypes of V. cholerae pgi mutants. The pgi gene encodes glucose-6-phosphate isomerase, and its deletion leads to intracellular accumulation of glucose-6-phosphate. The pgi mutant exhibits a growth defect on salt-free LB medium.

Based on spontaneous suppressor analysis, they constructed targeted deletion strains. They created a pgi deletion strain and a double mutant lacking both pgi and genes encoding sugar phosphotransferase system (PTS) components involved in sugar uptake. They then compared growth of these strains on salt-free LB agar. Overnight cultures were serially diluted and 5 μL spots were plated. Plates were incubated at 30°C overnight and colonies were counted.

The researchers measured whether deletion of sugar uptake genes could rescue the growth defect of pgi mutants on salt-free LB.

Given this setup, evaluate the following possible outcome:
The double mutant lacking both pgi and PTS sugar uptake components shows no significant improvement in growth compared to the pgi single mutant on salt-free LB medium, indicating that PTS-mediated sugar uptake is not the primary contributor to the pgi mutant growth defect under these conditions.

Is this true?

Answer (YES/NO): NO